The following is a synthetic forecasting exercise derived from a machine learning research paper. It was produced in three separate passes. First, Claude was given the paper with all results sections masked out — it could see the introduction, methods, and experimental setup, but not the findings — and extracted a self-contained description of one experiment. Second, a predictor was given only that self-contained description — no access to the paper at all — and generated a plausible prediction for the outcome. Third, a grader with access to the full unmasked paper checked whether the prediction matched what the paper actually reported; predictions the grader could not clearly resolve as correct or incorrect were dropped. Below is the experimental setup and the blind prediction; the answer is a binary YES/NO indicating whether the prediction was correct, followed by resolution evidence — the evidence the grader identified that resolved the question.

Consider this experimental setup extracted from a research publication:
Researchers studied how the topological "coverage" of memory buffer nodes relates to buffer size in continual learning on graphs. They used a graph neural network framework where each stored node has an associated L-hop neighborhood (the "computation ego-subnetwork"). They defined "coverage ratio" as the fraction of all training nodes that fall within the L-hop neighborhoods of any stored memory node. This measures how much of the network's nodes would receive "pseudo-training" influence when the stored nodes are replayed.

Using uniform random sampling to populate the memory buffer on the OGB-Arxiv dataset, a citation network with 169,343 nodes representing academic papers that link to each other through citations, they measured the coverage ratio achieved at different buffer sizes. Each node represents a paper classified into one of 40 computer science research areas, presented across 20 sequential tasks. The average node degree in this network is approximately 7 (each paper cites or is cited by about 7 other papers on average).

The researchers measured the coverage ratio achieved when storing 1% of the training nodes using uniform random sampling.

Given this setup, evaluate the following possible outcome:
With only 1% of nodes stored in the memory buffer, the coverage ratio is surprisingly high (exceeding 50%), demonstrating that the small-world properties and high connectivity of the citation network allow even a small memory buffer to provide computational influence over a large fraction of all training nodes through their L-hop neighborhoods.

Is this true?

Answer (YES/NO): NO